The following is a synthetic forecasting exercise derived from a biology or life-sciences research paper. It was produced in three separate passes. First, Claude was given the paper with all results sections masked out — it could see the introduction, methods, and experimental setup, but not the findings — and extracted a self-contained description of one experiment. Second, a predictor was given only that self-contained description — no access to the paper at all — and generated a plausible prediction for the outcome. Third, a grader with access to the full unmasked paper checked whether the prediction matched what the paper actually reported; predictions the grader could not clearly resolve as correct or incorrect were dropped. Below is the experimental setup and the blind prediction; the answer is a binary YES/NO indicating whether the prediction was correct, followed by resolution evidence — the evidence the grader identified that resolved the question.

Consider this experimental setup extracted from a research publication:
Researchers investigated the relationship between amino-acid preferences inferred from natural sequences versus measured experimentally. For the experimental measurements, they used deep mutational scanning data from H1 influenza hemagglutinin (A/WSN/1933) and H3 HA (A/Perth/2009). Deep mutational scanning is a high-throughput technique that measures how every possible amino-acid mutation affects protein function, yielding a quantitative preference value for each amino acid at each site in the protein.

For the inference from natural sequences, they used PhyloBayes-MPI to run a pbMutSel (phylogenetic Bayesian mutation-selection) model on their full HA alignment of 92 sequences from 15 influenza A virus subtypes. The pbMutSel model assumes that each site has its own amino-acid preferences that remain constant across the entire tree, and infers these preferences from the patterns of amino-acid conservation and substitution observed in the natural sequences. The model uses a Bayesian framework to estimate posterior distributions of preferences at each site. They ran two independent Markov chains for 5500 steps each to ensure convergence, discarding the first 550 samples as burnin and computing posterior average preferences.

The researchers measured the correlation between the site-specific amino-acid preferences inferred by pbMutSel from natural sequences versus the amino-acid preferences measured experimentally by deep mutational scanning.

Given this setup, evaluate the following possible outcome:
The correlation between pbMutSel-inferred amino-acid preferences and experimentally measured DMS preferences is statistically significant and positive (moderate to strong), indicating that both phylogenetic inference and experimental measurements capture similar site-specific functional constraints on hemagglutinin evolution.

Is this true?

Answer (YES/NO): YES